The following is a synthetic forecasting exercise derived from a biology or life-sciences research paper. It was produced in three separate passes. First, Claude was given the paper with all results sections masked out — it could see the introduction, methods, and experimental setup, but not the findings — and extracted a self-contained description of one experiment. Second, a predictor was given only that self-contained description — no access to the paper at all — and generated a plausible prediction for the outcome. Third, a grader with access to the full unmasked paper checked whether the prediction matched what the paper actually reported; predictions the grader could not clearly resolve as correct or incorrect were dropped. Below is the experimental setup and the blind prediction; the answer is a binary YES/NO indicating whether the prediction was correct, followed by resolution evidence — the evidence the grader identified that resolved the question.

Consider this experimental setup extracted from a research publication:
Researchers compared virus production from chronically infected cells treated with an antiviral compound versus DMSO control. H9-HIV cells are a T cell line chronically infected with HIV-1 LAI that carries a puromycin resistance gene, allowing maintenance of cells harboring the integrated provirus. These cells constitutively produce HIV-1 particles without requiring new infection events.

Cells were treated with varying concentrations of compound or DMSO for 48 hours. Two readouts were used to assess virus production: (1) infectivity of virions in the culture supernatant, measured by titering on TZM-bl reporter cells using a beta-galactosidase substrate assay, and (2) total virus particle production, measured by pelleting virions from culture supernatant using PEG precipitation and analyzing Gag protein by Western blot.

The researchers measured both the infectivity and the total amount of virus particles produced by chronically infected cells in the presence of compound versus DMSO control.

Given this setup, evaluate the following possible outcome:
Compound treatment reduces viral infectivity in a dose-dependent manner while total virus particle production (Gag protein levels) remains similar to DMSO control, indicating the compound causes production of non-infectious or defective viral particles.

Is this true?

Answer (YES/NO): NO